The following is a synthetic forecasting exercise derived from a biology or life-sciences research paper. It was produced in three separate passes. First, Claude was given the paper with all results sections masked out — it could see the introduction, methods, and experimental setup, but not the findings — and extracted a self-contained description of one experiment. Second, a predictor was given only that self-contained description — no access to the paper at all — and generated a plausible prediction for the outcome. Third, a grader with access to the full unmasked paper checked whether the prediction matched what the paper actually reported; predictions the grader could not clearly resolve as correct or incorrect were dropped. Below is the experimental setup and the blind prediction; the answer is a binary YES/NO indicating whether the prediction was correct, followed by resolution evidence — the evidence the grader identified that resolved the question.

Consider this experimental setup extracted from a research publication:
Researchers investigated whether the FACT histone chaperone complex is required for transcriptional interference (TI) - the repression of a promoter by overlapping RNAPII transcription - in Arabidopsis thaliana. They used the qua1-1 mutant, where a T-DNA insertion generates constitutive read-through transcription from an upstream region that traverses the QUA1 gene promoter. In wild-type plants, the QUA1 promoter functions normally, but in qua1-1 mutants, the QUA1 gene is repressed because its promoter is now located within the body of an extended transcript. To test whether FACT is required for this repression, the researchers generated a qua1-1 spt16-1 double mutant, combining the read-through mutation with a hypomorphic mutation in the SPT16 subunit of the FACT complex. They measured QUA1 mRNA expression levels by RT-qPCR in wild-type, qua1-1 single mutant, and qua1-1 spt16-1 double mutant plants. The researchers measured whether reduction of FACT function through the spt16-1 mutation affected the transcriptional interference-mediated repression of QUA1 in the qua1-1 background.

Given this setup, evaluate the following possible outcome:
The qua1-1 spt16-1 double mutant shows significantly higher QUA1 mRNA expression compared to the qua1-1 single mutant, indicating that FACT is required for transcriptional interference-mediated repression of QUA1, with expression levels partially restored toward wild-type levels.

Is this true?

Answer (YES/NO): NO